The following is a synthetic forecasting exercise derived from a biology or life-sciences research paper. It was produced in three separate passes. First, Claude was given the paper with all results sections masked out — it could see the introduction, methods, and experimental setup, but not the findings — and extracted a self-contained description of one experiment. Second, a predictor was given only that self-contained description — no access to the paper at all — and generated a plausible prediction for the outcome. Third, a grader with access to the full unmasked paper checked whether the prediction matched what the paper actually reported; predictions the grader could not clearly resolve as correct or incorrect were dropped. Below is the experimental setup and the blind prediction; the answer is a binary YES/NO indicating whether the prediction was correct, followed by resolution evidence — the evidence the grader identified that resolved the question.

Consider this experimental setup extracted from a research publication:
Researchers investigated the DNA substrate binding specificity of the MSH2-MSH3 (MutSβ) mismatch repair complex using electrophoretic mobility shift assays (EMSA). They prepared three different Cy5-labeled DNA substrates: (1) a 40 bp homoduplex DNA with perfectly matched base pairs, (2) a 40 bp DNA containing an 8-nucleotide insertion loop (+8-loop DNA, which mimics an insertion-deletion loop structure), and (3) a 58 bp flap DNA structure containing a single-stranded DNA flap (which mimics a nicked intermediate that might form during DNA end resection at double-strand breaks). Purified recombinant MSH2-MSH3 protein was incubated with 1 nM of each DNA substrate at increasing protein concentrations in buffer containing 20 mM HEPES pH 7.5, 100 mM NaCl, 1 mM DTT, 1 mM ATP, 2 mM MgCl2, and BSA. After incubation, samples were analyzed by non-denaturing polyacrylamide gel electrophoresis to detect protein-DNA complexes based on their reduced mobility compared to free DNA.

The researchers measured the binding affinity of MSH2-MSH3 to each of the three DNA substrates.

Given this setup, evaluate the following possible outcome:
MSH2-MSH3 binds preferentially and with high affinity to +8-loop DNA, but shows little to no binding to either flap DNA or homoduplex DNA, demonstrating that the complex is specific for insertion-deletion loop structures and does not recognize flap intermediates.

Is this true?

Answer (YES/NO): NO